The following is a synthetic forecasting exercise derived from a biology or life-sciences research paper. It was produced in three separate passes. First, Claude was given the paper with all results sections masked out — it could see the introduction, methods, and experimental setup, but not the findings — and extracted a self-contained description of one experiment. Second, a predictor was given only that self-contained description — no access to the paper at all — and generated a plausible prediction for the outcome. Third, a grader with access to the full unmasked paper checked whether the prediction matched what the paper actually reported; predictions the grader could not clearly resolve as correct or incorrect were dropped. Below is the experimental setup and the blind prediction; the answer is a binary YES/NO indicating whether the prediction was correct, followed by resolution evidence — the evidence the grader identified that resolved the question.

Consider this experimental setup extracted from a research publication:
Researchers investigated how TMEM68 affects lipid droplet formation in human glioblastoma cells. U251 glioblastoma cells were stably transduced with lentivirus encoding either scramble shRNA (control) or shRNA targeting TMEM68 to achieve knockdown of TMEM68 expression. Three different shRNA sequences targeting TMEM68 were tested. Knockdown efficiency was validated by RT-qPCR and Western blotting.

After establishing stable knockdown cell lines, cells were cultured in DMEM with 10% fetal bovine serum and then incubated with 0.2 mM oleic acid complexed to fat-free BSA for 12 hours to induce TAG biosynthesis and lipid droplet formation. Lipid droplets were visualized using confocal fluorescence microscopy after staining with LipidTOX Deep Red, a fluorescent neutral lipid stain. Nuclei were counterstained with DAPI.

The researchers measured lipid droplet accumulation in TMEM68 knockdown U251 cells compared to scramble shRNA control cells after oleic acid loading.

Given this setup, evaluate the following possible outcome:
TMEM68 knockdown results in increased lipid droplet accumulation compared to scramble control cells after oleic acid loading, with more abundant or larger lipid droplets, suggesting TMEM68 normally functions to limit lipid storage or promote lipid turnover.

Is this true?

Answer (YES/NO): NO